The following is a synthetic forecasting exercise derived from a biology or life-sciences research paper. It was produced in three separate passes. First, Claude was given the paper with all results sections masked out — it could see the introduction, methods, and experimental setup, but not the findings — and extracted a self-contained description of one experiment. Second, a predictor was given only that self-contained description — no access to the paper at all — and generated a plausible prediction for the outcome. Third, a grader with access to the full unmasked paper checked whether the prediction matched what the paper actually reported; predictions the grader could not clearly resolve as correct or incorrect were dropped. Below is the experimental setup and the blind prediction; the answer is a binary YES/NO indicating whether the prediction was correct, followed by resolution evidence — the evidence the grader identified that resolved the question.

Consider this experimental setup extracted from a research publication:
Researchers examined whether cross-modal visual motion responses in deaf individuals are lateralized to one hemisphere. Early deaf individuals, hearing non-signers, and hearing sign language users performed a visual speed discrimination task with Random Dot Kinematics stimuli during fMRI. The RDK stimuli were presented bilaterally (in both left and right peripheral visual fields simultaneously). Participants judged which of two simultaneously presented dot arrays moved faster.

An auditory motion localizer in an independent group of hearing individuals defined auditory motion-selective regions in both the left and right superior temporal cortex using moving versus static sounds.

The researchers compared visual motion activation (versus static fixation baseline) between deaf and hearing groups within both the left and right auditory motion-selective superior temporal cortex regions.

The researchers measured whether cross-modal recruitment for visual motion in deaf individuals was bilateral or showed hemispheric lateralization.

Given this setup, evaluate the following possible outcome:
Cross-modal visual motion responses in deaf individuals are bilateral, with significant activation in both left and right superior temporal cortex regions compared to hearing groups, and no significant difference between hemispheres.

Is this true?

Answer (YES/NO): NO